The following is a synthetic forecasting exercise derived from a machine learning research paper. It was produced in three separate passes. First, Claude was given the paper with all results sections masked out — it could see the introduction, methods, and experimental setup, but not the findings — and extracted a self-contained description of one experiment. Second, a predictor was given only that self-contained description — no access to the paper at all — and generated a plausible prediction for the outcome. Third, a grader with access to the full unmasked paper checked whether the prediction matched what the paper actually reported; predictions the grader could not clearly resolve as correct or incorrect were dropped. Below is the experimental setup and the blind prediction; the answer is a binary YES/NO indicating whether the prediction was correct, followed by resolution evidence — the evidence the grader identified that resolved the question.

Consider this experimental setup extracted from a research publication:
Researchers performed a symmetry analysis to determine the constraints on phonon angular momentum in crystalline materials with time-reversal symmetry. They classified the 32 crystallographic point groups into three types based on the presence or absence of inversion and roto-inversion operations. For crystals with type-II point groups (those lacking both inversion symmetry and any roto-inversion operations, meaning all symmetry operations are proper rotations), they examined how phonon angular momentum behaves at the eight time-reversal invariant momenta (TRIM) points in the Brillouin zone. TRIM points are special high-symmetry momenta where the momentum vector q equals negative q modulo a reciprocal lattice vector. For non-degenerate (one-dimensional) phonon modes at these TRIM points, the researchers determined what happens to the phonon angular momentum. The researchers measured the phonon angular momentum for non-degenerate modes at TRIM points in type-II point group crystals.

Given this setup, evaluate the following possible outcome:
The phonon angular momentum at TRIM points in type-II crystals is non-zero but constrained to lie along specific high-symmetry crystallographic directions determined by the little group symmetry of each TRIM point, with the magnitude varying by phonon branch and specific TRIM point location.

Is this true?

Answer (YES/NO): NO